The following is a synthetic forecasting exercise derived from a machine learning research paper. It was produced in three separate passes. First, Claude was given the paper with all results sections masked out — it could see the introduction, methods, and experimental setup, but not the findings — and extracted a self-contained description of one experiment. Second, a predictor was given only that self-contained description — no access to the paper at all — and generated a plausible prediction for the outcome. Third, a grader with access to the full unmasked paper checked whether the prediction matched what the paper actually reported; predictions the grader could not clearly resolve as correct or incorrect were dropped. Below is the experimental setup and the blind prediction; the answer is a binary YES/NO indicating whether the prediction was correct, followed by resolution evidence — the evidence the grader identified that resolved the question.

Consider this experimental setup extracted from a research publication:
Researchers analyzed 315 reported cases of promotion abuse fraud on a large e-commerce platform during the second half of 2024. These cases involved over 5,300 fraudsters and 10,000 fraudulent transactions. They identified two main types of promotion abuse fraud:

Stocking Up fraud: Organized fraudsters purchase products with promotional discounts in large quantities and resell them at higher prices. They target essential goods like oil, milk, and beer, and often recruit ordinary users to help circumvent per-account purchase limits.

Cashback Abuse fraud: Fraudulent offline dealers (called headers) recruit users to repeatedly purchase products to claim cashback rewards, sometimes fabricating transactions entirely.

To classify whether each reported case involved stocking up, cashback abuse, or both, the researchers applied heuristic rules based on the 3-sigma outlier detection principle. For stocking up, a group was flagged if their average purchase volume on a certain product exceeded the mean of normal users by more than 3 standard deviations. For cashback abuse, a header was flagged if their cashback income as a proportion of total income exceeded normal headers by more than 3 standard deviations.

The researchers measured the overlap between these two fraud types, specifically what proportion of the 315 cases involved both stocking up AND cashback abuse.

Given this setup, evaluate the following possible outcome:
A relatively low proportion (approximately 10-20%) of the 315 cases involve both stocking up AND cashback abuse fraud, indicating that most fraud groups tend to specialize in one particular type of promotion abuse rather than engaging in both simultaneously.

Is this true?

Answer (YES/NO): NO